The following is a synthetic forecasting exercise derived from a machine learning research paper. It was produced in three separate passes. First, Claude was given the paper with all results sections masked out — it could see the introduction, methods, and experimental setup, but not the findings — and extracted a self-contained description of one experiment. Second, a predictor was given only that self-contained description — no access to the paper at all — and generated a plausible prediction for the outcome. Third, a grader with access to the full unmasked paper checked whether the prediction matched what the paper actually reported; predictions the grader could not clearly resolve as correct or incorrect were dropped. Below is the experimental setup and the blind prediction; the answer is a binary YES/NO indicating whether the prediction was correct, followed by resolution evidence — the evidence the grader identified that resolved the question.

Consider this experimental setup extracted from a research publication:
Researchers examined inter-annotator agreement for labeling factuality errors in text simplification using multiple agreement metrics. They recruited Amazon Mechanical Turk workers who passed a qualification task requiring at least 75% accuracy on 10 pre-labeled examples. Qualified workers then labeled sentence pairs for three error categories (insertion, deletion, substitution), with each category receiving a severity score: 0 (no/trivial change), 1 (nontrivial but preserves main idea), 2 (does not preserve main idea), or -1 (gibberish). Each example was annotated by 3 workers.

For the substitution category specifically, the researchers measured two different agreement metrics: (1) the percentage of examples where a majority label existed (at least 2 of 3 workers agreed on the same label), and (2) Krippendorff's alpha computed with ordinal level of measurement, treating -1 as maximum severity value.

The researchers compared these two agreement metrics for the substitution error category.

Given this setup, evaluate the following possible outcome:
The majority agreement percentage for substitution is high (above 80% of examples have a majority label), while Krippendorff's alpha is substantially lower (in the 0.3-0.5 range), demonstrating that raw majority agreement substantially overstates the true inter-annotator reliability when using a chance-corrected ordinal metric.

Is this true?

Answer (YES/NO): NO